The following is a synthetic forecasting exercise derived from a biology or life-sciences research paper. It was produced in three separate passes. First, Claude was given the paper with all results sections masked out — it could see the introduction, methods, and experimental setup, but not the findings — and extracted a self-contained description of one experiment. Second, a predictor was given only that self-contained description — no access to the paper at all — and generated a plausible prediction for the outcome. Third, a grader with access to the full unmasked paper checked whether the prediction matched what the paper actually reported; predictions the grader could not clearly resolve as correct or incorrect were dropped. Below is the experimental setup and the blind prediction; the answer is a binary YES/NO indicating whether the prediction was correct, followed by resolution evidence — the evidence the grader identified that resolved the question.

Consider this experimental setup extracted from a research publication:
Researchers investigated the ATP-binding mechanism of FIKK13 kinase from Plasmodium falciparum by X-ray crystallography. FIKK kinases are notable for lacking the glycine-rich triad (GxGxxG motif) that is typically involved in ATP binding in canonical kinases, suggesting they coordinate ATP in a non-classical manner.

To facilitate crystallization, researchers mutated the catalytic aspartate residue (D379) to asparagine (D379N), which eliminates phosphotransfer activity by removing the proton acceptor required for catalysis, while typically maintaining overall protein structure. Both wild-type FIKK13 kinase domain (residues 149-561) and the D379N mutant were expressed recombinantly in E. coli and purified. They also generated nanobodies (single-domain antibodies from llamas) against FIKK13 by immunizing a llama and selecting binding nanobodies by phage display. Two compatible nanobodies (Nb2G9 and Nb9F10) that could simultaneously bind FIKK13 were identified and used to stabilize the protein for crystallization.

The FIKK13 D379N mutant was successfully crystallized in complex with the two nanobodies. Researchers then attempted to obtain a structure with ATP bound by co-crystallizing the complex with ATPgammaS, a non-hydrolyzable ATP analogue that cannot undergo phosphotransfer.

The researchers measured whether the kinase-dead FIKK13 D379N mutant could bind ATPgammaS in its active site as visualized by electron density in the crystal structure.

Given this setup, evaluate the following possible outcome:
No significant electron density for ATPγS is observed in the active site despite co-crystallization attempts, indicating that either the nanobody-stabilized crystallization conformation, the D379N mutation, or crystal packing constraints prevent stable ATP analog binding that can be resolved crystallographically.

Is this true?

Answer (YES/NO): NO